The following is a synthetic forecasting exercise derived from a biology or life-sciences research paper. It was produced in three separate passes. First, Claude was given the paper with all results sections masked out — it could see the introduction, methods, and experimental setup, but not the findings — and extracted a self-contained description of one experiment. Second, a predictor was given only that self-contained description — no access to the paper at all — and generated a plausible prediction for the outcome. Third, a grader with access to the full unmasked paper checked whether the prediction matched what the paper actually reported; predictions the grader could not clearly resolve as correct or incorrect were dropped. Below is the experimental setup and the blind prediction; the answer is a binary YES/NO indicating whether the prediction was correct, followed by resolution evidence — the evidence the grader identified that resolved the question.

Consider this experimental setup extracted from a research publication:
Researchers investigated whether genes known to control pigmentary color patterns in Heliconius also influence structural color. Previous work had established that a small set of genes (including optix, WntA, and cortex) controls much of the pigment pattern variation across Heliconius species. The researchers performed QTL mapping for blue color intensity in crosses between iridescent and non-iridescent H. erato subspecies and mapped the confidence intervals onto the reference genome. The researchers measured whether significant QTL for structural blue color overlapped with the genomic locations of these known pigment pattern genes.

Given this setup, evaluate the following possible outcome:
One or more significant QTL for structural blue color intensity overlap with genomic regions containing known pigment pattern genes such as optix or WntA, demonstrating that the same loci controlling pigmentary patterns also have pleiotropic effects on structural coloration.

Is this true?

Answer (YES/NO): NO